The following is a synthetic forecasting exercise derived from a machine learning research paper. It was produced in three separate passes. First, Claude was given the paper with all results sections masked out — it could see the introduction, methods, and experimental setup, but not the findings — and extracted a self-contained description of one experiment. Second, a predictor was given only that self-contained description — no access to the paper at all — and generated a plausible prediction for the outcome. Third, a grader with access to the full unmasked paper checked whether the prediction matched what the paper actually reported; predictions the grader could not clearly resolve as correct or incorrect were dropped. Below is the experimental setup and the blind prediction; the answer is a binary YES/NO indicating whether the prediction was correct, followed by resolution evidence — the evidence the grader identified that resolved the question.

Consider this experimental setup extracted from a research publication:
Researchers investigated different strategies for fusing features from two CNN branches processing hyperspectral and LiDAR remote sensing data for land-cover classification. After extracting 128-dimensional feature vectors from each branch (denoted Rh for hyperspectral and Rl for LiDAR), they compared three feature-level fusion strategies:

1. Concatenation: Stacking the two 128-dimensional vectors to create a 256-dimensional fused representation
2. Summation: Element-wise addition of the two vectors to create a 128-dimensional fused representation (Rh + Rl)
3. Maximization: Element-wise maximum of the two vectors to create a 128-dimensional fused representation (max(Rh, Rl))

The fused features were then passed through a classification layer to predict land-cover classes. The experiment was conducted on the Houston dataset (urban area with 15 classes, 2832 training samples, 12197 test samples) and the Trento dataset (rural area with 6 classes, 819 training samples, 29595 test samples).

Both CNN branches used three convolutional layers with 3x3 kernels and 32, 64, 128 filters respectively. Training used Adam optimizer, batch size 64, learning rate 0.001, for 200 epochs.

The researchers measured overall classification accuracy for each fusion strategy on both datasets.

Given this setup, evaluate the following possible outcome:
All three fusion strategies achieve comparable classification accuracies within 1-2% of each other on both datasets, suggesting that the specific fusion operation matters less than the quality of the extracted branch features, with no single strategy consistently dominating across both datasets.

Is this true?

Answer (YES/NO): YES